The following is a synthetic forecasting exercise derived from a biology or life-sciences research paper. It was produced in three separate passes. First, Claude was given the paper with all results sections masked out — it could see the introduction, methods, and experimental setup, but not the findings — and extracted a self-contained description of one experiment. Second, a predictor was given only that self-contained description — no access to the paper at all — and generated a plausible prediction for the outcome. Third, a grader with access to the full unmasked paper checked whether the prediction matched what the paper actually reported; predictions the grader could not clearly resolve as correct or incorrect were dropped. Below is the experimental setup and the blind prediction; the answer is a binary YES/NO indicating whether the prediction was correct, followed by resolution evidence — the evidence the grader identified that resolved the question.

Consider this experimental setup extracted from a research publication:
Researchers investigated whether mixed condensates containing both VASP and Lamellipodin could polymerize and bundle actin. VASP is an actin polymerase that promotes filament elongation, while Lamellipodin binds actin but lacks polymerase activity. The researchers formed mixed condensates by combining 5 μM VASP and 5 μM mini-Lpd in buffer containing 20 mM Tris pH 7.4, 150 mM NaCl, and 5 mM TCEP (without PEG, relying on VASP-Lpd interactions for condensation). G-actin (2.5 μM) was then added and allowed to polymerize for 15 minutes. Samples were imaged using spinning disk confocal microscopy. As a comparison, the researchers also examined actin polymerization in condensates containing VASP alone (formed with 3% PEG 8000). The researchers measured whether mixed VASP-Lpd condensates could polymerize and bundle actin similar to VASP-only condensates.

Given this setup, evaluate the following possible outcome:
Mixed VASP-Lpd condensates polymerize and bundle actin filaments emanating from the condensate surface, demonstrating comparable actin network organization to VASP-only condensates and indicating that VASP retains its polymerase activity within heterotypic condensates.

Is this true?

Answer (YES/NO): NO